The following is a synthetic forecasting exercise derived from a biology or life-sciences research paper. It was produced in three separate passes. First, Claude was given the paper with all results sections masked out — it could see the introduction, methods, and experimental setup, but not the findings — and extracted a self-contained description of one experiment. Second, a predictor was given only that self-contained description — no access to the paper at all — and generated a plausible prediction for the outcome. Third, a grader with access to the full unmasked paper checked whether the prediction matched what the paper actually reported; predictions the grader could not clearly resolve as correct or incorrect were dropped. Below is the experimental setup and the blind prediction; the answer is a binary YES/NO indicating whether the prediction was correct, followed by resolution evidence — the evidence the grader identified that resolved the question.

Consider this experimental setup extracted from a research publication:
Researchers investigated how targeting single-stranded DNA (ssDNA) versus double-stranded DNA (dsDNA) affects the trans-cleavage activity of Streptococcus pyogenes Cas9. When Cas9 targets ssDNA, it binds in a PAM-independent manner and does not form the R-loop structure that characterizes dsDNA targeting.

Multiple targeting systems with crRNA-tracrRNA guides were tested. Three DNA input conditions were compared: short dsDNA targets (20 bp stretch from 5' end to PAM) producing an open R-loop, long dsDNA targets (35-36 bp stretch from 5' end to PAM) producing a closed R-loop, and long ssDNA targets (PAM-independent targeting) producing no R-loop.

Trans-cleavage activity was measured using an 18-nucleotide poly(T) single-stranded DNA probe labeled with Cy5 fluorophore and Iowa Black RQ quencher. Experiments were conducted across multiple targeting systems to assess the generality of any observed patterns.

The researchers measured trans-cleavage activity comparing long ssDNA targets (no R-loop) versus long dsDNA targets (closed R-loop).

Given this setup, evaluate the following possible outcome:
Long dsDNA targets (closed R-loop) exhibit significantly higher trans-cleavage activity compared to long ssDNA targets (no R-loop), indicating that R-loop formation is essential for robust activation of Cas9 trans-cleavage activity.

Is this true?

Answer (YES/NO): NO